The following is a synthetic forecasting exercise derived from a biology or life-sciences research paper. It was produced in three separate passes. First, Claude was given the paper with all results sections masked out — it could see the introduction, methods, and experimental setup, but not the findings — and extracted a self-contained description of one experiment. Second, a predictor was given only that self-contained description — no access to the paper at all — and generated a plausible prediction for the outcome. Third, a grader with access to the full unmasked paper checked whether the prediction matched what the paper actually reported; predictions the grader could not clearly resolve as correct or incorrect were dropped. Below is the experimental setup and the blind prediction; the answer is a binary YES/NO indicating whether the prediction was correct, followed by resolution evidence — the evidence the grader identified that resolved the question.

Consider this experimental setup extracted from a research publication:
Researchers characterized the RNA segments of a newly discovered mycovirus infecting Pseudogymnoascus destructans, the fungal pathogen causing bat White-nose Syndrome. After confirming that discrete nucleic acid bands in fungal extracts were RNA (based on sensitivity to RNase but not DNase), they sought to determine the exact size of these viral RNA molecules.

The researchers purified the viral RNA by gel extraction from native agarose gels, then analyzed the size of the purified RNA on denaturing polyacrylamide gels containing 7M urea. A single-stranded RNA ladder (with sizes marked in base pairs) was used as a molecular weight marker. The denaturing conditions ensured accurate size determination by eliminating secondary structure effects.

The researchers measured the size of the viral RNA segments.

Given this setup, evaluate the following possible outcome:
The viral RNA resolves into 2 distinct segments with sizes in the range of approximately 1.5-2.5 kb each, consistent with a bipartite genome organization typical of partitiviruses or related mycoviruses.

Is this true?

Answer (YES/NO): YES